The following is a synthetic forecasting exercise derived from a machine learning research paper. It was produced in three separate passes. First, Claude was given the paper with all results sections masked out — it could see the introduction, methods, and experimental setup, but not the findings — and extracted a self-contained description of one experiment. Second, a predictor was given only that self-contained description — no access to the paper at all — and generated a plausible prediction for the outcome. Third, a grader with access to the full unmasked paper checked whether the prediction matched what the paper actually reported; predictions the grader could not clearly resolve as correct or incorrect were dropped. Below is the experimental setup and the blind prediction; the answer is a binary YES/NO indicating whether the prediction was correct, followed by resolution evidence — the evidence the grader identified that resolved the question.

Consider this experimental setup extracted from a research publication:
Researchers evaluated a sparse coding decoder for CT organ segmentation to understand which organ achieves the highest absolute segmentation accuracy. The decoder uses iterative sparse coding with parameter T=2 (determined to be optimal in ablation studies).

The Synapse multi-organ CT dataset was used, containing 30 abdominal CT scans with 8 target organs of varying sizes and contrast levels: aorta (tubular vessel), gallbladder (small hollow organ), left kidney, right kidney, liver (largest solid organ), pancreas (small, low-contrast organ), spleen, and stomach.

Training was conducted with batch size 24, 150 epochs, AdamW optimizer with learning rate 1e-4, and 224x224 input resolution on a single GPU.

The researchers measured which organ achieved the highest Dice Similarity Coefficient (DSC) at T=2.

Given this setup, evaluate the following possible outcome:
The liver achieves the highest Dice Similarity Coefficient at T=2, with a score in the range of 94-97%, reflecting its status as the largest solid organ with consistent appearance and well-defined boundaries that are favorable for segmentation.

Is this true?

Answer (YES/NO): YES